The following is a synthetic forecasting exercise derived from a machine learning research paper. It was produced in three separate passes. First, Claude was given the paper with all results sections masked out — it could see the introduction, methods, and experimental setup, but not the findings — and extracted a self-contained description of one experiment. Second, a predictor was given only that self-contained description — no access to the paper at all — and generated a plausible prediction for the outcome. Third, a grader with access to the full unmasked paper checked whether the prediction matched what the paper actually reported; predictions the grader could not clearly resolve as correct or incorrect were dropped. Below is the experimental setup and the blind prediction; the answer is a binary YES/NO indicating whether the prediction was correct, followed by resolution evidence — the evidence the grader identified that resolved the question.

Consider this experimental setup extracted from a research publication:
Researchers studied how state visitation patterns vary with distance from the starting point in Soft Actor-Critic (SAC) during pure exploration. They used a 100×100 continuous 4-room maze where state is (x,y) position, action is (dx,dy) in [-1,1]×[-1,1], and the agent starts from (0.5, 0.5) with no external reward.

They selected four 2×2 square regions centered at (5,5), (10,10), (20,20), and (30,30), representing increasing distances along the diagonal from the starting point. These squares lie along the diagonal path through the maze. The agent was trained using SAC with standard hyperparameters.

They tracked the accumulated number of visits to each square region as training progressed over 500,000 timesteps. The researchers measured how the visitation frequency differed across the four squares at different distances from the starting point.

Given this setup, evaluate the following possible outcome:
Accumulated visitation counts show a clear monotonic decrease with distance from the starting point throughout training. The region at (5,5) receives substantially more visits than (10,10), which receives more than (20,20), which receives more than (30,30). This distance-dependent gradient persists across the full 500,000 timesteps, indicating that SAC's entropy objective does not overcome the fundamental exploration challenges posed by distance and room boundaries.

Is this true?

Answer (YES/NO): YES